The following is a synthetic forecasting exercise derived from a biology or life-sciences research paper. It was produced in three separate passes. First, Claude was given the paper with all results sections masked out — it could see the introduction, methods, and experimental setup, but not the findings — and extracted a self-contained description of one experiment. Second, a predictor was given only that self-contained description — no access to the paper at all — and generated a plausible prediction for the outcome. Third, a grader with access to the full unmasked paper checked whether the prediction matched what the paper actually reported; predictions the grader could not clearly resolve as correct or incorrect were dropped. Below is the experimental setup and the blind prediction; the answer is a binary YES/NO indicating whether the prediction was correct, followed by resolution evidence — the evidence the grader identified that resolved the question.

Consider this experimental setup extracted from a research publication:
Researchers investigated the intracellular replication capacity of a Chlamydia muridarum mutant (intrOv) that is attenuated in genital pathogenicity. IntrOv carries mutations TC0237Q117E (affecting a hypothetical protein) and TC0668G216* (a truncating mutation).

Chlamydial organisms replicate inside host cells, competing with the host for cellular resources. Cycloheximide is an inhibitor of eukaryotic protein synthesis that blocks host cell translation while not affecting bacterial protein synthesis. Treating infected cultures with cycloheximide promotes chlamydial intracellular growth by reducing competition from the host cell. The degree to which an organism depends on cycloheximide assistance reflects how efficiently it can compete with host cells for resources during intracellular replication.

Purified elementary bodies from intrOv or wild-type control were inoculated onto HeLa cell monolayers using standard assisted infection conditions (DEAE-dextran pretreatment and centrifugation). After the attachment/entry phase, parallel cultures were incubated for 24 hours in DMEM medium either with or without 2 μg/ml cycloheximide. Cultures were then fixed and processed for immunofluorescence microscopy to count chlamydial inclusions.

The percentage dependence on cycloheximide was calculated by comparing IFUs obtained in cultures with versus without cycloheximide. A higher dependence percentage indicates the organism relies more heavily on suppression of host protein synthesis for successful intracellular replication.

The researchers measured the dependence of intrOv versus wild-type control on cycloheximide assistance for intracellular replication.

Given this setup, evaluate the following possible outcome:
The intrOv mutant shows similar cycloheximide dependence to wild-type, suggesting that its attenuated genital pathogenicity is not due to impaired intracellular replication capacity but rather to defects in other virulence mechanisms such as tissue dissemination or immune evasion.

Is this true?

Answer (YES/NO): YES